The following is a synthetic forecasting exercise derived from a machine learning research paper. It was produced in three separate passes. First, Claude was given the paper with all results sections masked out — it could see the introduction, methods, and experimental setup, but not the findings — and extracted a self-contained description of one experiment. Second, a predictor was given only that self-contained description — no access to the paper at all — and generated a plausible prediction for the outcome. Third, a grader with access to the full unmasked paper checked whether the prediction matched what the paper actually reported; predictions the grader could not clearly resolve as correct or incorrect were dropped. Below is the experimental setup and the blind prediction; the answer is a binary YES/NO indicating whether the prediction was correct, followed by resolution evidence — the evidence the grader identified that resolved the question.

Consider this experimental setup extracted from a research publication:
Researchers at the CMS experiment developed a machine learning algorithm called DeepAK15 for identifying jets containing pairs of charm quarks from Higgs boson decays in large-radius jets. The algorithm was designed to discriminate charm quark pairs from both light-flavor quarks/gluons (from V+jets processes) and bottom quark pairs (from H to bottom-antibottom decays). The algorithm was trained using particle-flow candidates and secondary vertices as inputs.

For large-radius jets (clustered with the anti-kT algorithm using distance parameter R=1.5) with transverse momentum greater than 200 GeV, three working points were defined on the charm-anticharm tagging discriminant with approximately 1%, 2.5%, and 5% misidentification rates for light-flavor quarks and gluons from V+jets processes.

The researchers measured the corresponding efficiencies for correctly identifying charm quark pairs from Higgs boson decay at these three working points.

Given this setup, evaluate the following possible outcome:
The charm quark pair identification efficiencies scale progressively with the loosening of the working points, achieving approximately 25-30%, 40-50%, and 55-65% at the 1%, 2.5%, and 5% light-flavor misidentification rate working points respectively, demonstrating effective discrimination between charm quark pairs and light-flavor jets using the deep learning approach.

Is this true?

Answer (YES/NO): NO